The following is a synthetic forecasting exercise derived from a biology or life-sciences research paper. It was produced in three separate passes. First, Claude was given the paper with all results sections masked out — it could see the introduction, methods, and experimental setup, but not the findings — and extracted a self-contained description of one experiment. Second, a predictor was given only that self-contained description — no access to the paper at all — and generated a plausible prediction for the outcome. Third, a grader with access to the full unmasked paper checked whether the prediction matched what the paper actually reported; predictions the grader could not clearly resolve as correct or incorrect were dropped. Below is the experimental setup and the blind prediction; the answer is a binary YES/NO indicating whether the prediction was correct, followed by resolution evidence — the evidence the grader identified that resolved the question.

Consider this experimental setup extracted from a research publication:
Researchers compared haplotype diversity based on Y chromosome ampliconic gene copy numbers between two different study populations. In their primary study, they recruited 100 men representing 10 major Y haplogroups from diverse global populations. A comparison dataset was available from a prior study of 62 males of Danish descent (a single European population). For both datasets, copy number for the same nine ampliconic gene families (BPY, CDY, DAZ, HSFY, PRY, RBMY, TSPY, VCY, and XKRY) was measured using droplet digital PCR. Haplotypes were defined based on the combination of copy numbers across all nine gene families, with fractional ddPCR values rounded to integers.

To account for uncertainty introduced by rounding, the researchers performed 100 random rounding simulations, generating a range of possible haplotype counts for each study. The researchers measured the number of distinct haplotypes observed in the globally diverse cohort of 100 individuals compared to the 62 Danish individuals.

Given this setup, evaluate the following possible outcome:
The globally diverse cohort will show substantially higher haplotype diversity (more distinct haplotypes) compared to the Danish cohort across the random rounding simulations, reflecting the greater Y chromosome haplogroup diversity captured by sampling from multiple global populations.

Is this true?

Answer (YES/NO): NO